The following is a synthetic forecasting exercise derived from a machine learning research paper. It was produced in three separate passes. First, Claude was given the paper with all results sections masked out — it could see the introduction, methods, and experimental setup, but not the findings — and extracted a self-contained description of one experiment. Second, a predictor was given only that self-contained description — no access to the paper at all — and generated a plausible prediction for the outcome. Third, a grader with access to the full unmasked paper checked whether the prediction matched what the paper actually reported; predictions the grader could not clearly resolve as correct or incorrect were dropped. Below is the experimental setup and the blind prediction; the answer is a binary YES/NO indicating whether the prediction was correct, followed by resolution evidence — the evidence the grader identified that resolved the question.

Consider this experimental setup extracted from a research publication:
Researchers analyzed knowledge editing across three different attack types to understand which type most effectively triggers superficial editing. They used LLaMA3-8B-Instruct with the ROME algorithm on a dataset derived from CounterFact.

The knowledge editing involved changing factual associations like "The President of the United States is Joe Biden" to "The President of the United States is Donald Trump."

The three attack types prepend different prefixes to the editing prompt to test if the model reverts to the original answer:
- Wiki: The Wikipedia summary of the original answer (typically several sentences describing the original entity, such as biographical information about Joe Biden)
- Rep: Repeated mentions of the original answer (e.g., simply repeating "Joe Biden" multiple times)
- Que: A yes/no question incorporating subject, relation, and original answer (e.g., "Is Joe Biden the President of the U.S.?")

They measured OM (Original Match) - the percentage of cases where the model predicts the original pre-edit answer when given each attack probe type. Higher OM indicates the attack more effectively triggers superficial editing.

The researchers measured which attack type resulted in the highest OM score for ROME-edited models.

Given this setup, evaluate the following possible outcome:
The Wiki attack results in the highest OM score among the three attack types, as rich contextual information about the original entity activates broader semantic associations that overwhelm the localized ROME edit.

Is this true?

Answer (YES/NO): NO